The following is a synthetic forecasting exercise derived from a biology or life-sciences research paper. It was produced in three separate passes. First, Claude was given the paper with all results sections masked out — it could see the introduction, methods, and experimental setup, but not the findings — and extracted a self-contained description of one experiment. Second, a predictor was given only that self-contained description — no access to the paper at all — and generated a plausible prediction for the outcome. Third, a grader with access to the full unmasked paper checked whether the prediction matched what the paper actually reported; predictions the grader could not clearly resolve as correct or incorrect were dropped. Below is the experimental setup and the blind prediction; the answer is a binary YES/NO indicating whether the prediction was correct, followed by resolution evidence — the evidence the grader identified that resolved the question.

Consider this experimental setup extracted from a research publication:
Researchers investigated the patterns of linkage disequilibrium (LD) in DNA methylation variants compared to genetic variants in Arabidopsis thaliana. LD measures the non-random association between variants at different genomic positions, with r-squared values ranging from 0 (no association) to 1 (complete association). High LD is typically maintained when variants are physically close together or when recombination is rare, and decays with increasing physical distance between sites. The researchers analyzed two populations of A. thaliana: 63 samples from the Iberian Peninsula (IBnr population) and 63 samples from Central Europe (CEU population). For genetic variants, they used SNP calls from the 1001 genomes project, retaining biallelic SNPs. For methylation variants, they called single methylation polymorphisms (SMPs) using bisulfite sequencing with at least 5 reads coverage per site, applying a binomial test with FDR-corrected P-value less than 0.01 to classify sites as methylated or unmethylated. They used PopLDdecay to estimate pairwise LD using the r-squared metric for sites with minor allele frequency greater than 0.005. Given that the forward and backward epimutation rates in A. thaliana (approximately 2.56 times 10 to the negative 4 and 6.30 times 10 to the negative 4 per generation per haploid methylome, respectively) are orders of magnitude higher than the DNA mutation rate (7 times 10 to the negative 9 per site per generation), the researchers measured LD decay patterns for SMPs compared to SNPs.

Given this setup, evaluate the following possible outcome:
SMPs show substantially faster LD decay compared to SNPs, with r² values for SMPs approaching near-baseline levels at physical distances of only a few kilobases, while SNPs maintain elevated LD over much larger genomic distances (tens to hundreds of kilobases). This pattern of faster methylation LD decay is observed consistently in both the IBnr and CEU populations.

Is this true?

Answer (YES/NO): YES